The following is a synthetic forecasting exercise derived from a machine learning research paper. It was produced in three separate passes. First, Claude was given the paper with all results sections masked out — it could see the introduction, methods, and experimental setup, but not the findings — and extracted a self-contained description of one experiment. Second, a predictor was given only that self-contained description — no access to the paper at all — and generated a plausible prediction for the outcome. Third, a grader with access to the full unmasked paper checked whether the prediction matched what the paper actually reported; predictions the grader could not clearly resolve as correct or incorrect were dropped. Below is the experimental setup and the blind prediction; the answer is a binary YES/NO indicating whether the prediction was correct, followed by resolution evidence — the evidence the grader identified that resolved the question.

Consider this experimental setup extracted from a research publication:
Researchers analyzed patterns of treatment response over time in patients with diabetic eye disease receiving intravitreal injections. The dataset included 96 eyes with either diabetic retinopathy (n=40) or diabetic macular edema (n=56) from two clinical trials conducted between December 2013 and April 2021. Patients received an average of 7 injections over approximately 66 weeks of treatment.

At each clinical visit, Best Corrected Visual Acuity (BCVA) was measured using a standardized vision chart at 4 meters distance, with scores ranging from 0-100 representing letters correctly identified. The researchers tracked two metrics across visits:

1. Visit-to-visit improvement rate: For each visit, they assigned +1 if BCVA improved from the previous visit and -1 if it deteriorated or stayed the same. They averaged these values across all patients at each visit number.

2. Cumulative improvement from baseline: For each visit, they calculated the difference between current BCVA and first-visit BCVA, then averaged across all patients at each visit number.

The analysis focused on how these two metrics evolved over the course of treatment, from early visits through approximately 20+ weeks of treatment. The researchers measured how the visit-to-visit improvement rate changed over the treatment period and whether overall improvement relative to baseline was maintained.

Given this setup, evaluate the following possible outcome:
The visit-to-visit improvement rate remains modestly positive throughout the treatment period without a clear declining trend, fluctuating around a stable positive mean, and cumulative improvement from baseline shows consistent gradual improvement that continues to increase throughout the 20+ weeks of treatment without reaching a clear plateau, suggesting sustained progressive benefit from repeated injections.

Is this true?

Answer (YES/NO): NO